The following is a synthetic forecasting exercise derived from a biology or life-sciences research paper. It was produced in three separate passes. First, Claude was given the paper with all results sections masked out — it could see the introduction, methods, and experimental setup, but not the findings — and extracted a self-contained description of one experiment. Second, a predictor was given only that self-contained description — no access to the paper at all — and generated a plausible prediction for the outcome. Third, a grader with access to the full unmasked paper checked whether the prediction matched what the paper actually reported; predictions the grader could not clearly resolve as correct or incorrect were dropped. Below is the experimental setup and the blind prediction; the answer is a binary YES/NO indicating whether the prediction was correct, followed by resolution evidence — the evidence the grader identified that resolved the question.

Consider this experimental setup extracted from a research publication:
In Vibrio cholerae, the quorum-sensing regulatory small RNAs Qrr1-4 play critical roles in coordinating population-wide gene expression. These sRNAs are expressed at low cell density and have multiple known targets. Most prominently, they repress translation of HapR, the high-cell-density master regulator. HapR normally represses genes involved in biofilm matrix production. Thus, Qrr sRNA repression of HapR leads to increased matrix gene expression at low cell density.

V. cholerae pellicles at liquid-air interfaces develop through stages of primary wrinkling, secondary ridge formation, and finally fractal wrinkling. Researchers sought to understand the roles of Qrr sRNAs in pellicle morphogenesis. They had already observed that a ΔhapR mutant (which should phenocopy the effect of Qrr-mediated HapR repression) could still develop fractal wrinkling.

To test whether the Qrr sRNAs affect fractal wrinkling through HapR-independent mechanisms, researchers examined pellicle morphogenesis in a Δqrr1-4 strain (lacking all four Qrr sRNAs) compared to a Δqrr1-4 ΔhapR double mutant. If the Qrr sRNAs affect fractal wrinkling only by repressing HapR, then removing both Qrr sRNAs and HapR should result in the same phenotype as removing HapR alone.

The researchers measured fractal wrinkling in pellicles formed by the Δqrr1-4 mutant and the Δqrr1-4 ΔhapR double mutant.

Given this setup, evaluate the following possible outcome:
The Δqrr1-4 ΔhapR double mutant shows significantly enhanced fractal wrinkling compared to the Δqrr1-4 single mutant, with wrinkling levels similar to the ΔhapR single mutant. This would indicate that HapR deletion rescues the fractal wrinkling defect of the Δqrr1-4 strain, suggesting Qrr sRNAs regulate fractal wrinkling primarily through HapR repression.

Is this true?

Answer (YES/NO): NO